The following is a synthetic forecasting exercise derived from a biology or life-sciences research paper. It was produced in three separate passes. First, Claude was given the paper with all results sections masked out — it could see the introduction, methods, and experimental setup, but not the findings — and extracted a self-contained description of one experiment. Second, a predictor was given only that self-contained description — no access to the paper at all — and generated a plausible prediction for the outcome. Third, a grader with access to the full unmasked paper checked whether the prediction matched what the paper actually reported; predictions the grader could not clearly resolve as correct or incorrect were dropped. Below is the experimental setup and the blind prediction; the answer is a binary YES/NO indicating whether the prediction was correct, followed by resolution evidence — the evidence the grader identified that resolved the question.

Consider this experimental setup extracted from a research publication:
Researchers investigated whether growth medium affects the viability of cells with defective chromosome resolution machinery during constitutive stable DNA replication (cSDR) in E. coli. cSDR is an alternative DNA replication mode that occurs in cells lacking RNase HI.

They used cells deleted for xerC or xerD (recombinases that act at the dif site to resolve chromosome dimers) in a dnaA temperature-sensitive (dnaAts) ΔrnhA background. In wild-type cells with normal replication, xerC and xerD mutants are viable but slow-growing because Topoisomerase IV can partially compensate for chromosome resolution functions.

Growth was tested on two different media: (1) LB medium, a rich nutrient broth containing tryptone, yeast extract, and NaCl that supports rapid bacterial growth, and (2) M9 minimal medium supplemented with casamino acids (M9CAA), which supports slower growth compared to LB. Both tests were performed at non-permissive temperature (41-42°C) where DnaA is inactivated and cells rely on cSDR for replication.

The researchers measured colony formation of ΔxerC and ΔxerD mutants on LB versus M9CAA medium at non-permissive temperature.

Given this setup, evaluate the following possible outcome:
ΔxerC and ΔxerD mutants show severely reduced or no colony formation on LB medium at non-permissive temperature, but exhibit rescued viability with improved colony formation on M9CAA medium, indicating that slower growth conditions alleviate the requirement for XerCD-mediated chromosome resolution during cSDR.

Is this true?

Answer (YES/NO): YES